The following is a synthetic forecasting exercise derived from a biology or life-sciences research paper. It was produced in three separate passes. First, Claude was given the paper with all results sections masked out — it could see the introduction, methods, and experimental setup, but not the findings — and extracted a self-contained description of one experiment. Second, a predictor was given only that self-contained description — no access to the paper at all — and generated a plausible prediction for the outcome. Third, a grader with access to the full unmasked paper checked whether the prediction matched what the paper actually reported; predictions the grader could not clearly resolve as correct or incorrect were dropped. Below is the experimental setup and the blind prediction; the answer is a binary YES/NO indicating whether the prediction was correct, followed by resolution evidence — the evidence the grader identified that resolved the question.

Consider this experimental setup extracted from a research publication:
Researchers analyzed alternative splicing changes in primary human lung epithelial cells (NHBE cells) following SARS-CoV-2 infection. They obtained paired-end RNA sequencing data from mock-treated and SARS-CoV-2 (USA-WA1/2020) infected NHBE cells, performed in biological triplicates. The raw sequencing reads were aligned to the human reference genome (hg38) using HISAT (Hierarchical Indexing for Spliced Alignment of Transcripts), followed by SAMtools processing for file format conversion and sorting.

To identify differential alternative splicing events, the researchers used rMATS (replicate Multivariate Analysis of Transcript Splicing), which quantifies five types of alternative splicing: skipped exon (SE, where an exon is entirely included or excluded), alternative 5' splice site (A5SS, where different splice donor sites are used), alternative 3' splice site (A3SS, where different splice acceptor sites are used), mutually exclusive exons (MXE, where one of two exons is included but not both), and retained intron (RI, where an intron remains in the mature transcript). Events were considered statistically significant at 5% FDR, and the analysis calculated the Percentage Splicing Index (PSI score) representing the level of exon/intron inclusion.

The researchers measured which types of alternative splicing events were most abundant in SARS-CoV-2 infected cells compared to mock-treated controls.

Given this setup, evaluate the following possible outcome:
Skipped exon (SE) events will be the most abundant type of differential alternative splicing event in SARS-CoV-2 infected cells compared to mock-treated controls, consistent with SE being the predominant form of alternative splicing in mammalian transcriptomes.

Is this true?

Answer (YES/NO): NO